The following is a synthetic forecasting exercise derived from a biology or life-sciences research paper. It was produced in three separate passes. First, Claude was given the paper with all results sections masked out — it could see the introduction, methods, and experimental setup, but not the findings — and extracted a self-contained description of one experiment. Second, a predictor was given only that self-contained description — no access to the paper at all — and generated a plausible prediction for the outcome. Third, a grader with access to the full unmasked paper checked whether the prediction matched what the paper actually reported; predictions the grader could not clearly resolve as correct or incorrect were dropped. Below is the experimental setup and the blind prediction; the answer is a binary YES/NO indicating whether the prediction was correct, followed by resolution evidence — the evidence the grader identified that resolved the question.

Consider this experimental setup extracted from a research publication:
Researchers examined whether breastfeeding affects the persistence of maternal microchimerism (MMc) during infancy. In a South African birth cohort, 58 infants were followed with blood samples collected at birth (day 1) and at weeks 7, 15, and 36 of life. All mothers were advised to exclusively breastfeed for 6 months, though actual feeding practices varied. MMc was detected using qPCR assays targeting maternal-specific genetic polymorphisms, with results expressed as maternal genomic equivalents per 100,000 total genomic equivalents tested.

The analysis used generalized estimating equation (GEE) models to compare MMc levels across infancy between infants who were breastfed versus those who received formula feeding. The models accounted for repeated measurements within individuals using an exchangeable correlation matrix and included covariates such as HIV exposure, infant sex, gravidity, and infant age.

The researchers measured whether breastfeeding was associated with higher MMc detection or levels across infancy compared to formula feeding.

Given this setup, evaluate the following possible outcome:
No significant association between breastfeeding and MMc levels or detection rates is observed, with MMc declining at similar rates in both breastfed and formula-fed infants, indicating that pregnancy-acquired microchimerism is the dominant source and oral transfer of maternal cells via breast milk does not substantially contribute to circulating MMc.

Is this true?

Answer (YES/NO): NO